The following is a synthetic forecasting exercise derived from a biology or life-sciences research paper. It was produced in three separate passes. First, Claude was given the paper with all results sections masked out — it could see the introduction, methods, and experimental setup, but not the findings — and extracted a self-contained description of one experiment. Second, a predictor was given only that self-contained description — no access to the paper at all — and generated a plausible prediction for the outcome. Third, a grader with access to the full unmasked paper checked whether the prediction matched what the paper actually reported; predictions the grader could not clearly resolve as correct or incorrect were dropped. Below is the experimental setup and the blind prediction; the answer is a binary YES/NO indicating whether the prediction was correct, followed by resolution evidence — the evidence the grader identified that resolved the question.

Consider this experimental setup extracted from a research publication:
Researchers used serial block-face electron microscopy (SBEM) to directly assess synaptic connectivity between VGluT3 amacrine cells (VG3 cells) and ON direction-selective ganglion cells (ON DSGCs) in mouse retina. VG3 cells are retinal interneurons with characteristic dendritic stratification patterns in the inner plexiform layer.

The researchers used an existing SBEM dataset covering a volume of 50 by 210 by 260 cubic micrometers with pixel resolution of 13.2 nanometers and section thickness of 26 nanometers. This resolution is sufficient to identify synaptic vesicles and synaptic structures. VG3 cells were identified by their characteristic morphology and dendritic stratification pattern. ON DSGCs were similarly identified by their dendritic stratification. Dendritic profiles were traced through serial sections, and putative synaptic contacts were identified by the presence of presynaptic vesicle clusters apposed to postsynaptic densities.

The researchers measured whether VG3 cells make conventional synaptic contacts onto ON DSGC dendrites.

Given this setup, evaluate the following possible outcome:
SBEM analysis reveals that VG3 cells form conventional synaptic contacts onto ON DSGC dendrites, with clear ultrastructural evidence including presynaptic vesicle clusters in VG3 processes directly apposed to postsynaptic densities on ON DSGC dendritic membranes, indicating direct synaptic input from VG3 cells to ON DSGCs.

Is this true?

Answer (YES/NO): YES